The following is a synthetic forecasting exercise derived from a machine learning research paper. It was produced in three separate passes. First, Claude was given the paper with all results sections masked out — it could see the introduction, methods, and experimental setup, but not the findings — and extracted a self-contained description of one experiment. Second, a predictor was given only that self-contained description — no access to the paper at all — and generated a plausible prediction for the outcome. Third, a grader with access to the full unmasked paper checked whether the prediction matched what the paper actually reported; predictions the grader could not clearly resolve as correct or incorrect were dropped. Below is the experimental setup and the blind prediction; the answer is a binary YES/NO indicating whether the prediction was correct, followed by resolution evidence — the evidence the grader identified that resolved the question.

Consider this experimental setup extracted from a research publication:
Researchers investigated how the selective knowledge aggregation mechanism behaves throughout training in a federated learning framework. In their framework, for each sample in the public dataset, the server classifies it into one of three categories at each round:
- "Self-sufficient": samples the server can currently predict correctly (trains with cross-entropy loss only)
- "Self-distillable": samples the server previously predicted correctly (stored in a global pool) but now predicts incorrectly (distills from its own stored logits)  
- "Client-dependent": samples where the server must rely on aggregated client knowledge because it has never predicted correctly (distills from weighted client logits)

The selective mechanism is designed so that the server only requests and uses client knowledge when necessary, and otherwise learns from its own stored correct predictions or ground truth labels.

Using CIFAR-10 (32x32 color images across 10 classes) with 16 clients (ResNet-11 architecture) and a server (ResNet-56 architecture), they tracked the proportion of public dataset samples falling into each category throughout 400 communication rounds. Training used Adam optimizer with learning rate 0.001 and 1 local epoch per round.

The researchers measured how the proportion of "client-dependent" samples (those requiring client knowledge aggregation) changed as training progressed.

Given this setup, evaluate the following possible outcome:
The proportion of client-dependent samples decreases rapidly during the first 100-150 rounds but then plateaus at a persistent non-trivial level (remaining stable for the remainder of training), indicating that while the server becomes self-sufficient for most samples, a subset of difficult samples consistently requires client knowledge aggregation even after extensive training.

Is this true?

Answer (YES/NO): NO